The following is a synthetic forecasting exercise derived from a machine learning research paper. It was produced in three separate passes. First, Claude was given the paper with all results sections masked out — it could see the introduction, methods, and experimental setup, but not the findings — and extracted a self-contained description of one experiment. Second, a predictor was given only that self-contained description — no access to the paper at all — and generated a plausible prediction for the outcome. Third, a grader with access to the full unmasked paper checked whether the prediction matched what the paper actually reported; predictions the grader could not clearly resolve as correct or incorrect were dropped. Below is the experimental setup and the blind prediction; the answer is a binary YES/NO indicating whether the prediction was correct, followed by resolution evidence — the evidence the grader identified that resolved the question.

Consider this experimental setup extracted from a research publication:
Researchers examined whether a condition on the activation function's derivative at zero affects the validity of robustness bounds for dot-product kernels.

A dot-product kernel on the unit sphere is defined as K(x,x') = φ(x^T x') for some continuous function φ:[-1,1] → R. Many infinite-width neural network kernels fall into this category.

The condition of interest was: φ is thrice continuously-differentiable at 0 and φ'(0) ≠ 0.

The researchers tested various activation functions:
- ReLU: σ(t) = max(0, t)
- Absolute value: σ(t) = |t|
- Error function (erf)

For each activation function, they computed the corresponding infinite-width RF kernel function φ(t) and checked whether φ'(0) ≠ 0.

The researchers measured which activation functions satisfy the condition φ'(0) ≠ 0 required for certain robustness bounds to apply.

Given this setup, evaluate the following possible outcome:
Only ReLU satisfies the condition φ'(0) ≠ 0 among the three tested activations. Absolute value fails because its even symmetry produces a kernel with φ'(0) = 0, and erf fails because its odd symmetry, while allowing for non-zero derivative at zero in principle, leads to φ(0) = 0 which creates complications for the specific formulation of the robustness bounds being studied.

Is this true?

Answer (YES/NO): NO